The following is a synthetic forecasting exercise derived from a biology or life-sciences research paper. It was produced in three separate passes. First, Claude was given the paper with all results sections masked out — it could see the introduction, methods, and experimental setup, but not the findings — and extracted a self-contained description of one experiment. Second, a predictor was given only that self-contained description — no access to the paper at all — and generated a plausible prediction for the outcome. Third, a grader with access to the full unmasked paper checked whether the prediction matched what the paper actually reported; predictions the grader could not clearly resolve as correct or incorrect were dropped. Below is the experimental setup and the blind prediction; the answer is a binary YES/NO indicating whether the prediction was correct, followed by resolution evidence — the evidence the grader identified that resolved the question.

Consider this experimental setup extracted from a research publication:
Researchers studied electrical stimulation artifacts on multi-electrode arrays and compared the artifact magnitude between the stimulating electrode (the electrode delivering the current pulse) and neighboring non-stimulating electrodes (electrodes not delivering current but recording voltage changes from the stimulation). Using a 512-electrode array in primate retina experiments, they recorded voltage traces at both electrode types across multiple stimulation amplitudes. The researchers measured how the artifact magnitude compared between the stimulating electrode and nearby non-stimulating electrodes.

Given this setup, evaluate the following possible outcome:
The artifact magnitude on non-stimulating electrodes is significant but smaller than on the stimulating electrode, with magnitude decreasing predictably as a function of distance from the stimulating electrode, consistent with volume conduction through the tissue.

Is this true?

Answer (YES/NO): NO